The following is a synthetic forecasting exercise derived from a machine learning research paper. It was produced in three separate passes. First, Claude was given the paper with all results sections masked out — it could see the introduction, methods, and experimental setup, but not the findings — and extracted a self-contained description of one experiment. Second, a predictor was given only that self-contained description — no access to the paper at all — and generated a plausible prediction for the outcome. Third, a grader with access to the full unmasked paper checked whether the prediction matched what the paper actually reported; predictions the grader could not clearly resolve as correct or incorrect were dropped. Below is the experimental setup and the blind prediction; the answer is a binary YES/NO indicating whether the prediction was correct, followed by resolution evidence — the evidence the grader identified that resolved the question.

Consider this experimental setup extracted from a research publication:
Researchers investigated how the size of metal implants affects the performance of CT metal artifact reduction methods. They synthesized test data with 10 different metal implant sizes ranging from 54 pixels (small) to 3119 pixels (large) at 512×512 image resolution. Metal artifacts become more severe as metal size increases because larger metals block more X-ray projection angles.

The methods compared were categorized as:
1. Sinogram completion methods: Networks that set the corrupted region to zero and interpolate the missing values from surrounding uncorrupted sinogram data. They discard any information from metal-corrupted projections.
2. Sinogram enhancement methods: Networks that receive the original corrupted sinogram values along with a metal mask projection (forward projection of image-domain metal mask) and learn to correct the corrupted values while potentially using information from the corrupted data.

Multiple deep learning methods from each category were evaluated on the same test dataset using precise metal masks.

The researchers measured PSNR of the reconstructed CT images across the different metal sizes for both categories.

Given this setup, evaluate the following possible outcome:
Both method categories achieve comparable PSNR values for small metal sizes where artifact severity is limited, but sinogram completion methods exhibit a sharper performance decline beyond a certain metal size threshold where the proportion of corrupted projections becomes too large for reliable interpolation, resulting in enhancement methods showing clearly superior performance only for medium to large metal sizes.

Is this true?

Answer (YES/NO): NO